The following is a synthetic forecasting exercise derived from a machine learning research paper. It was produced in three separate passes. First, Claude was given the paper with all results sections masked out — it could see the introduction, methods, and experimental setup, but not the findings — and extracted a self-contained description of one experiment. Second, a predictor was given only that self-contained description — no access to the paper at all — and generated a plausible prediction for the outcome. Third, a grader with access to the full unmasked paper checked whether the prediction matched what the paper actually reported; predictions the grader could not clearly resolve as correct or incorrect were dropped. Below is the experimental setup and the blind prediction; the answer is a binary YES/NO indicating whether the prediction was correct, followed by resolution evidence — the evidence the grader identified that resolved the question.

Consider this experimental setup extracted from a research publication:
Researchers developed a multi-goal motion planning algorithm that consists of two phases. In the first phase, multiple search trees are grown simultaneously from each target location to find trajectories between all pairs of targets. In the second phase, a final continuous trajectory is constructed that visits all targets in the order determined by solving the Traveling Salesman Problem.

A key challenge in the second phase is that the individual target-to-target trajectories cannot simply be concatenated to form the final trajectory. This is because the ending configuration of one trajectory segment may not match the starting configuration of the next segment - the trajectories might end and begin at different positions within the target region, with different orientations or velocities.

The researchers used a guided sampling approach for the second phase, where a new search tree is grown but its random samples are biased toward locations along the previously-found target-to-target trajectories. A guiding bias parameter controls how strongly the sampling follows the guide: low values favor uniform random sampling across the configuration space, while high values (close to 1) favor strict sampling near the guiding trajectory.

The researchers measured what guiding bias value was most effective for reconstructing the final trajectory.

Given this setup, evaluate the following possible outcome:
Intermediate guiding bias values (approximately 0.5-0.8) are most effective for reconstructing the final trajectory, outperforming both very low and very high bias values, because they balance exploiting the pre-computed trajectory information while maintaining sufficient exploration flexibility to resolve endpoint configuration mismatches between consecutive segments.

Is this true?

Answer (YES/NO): NO